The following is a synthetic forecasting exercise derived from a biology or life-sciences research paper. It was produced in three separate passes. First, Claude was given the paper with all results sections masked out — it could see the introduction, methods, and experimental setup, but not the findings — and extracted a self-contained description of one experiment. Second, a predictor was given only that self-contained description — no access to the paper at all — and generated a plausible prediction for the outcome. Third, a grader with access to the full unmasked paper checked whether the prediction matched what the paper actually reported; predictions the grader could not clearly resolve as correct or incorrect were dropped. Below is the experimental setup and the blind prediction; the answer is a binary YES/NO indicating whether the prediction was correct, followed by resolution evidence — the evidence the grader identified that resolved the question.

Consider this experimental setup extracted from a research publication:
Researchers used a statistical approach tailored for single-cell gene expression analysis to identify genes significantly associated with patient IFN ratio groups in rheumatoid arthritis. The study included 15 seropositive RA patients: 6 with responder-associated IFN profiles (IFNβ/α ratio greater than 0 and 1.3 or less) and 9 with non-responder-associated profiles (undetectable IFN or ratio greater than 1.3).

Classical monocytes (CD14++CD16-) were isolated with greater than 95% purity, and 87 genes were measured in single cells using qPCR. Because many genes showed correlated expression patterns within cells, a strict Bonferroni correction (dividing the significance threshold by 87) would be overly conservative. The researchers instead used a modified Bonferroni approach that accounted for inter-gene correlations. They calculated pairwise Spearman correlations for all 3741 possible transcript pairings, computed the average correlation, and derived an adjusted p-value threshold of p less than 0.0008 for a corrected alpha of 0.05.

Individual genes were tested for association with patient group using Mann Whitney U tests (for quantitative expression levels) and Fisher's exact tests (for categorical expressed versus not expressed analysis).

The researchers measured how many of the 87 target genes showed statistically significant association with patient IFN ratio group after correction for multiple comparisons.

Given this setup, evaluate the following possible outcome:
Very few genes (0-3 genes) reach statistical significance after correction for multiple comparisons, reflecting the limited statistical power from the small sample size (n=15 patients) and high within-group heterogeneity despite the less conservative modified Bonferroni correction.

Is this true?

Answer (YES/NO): NO